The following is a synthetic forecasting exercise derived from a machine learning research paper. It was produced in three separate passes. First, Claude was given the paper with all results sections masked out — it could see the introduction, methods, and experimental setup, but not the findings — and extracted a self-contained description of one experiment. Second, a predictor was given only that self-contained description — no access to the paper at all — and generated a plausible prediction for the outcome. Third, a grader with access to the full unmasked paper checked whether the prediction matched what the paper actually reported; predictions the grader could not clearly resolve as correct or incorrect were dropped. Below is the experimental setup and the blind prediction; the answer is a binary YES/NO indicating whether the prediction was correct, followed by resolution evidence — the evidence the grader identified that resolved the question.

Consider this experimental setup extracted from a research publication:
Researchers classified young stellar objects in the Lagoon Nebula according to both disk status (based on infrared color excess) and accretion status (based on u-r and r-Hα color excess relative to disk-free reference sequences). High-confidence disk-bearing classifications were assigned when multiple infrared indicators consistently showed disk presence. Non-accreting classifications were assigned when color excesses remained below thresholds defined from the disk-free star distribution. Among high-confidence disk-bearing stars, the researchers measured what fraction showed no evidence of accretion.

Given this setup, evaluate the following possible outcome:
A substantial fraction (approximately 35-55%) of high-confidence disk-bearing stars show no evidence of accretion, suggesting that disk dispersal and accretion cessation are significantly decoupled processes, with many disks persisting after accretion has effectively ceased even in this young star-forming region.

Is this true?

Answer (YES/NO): NO